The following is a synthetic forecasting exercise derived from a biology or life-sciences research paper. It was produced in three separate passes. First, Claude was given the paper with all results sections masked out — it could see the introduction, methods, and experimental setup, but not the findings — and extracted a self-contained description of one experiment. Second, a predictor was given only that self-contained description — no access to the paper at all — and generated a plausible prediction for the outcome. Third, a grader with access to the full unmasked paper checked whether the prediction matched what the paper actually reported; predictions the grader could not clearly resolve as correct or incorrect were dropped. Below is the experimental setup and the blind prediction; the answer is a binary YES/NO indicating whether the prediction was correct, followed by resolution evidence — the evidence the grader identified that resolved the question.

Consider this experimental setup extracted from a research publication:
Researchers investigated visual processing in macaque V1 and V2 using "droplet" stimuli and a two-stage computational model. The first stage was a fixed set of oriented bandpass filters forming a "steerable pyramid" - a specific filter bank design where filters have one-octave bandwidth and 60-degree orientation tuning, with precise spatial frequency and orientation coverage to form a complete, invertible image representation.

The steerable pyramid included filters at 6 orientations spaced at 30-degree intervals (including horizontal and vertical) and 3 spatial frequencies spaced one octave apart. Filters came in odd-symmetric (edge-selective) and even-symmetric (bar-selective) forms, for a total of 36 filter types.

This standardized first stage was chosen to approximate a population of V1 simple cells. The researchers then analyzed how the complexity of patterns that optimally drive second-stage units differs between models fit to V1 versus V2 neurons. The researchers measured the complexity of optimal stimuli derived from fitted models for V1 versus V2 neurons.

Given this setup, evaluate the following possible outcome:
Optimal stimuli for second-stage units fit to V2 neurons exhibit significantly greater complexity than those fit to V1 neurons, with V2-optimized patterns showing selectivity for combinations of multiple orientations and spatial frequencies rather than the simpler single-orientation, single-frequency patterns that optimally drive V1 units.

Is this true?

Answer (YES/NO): YES